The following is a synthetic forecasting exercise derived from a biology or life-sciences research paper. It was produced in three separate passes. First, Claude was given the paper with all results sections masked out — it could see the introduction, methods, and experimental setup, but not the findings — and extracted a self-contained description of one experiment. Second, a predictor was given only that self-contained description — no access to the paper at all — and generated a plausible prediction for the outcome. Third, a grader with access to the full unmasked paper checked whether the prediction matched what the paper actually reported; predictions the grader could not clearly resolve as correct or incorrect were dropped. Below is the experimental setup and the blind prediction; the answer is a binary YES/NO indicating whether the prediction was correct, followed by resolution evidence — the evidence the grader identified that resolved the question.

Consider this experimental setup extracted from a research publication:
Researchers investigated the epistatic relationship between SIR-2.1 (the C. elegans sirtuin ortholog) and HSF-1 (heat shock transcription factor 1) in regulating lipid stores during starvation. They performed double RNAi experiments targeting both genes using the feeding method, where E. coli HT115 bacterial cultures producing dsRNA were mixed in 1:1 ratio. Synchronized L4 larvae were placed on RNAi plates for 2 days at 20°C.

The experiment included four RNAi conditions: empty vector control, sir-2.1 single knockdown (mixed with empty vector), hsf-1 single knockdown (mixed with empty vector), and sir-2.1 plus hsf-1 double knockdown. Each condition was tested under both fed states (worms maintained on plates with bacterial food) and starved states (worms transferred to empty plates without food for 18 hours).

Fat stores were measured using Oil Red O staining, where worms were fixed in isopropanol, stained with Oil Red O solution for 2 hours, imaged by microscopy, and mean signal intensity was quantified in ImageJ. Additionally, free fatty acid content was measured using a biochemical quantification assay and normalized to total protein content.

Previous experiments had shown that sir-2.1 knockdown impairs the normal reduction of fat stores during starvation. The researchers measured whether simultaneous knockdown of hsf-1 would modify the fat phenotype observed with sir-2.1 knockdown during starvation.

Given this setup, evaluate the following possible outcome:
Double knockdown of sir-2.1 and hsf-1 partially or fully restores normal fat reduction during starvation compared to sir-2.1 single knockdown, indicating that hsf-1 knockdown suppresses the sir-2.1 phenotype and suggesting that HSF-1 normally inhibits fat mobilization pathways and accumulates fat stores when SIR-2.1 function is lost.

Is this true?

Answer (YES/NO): YES